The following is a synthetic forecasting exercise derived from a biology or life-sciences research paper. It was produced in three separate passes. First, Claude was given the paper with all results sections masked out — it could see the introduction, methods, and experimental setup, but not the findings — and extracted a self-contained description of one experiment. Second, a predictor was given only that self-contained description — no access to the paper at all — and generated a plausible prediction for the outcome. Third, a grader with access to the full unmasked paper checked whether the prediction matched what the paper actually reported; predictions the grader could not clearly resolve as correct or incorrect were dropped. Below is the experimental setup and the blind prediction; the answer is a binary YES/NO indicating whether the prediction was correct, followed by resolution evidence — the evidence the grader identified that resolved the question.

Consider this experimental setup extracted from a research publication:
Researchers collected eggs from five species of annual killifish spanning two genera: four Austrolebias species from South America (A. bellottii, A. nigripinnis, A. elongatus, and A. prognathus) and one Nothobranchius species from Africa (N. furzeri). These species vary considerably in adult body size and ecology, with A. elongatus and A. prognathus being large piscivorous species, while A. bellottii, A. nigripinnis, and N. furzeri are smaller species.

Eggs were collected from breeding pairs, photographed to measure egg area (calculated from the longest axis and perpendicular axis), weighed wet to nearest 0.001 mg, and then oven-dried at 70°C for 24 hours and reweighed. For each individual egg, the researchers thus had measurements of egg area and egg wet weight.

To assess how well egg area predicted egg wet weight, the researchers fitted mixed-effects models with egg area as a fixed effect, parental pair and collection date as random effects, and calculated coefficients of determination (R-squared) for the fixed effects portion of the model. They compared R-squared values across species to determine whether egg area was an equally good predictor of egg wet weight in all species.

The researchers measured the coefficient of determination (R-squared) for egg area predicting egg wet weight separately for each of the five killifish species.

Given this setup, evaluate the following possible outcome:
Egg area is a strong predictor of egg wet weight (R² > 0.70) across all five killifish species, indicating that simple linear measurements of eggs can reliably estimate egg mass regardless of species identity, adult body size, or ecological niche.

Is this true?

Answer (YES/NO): NO